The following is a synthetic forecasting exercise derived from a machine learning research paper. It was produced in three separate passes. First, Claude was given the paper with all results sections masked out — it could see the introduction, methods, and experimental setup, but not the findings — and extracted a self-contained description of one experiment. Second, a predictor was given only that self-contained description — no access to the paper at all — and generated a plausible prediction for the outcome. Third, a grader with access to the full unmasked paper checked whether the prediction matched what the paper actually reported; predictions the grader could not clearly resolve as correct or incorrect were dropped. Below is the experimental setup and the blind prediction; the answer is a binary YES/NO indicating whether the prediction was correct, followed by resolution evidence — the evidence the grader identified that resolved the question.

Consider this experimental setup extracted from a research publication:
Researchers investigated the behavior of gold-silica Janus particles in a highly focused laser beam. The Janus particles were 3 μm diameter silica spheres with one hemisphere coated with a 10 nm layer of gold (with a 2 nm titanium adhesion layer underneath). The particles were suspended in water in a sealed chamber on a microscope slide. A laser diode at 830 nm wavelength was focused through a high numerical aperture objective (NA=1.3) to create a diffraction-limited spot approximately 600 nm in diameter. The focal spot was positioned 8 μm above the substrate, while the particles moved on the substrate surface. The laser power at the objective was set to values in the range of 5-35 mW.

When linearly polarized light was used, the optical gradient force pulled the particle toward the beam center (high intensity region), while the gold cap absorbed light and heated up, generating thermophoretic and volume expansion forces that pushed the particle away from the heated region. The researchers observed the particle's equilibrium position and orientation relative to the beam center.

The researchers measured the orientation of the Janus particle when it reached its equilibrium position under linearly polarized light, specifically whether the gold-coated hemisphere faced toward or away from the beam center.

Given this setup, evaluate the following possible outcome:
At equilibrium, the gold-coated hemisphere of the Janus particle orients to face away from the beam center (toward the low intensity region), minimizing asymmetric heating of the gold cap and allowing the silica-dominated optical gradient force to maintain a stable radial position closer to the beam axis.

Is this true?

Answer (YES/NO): NO